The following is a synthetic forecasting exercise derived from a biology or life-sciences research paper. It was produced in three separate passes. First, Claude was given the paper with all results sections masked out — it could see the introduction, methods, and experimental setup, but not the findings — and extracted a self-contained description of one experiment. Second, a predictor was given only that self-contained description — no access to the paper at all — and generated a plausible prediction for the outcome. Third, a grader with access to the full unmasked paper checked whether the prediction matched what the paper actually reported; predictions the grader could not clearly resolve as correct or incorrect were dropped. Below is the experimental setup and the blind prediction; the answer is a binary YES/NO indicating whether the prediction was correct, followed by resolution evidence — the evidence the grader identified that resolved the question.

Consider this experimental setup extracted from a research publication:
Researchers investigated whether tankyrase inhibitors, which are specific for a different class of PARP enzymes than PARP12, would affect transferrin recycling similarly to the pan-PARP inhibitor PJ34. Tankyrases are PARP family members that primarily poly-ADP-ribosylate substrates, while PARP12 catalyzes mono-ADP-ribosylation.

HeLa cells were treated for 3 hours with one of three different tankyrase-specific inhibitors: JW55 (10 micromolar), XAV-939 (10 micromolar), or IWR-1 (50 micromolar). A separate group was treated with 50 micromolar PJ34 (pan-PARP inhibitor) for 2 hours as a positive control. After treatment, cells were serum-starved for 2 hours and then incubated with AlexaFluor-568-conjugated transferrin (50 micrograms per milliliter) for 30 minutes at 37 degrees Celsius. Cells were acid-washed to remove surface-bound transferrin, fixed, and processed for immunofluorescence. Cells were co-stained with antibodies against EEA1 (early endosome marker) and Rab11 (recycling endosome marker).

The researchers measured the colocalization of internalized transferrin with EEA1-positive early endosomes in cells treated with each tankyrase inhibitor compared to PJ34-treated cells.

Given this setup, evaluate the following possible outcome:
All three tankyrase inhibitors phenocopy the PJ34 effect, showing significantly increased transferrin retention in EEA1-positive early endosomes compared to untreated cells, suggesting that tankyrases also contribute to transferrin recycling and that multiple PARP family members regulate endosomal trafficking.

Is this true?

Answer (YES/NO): NO